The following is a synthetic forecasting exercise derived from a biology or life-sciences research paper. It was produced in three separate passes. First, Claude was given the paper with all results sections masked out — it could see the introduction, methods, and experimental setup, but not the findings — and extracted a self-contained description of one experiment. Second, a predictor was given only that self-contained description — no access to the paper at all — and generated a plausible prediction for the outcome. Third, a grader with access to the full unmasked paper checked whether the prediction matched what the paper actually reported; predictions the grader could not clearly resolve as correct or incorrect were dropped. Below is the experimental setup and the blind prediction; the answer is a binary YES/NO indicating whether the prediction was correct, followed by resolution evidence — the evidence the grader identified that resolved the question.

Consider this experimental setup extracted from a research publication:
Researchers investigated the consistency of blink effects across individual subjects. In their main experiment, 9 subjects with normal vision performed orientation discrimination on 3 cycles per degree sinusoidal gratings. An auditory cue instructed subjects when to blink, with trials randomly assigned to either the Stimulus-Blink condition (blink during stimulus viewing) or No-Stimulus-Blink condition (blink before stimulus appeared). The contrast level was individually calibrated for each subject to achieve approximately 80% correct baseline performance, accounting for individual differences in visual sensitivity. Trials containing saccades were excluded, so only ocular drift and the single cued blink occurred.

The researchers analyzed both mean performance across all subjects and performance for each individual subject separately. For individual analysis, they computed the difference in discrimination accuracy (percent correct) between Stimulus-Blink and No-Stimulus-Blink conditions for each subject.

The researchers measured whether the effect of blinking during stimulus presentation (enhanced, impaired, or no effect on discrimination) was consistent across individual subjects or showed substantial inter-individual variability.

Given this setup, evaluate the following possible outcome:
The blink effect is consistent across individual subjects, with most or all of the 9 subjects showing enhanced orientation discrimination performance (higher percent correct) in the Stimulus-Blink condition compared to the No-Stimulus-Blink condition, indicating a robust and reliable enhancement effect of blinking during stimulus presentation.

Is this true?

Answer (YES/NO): YES